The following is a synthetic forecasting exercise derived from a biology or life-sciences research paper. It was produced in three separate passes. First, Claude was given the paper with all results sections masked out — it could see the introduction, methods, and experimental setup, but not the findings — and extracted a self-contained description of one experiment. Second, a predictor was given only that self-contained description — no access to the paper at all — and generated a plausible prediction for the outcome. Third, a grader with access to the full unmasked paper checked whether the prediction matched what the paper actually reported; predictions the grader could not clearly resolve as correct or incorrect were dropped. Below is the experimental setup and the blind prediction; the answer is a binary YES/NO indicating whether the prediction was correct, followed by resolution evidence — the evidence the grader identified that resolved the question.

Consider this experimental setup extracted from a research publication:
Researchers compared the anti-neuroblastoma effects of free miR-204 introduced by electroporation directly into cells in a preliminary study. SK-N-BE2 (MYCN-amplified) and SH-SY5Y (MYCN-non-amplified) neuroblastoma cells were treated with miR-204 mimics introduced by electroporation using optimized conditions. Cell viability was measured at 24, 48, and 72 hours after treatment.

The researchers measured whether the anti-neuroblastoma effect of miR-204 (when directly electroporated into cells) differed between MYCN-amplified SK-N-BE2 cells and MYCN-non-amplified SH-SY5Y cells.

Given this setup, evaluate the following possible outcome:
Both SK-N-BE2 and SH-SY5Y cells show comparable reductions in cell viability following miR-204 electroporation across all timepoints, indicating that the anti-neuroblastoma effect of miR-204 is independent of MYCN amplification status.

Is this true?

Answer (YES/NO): NO